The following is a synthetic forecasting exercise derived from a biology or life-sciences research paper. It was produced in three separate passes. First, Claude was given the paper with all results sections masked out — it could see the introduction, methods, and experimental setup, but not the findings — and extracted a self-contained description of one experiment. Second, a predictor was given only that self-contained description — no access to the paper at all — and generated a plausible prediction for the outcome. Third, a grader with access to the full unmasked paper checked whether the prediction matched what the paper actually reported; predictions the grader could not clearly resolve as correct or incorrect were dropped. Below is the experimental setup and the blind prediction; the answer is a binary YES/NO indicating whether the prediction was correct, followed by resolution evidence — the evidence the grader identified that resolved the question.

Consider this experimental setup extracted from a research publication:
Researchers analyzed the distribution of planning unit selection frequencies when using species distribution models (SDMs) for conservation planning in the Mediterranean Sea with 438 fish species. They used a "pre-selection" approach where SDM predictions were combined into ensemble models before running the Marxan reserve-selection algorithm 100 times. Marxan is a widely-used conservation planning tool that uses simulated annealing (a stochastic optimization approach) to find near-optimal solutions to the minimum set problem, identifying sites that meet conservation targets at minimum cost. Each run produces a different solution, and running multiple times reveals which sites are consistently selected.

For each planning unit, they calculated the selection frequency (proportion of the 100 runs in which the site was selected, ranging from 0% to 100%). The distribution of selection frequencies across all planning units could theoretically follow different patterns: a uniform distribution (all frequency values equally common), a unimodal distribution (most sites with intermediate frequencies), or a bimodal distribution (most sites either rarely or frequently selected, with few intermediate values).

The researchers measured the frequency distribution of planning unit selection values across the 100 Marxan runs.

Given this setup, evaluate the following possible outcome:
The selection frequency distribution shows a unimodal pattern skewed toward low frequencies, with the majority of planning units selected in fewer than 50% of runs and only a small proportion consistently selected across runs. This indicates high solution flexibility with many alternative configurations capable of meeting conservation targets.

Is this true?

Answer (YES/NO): NO